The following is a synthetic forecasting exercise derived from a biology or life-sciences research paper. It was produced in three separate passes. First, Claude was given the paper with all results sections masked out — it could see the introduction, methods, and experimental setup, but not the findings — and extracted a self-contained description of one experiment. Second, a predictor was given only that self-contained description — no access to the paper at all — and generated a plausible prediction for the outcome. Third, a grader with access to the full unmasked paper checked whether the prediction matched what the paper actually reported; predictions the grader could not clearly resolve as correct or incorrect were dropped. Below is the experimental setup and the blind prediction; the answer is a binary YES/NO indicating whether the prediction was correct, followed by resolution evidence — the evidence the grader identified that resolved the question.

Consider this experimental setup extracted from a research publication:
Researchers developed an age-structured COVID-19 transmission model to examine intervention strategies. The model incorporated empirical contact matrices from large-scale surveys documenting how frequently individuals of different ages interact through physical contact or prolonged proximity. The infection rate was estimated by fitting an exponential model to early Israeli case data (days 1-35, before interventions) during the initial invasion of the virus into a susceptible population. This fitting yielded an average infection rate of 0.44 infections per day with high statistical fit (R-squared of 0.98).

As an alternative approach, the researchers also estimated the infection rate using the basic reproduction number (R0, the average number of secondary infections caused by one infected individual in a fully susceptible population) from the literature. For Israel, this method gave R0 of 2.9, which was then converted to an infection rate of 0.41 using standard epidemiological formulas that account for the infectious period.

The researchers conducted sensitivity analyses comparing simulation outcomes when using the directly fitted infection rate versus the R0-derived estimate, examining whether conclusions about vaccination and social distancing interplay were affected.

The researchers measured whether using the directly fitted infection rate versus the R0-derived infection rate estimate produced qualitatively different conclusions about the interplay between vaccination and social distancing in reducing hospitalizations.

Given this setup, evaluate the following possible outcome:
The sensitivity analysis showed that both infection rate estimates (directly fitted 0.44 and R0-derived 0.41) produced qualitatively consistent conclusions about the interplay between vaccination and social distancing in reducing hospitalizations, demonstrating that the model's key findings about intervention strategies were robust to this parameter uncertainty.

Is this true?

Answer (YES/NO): YES